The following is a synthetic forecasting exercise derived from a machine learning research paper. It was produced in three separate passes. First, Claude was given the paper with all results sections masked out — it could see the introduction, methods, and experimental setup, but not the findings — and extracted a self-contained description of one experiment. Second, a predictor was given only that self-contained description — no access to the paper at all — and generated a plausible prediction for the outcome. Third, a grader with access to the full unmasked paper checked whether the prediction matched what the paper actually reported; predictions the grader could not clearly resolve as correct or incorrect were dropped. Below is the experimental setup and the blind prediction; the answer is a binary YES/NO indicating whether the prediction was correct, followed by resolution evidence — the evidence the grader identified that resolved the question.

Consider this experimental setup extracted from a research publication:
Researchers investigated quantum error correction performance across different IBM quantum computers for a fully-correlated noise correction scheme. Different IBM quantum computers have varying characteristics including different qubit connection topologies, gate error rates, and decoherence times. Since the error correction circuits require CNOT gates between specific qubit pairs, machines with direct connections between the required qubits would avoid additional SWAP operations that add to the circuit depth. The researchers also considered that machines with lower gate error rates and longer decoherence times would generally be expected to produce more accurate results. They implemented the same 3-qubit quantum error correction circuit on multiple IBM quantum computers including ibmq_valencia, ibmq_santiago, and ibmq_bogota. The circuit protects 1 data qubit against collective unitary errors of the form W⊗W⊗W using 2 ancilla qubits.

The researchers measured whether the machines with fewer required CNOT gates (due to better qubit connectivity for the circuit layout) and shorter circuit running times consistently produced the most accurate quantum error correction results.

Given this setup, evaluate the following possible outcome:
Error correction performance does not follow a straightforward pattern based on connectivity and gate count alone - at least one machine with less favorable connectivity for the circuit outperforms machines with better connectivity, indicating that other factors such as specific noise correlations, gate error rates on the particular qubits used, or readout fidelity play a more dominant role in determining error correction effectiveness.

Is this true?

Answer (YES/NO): YES